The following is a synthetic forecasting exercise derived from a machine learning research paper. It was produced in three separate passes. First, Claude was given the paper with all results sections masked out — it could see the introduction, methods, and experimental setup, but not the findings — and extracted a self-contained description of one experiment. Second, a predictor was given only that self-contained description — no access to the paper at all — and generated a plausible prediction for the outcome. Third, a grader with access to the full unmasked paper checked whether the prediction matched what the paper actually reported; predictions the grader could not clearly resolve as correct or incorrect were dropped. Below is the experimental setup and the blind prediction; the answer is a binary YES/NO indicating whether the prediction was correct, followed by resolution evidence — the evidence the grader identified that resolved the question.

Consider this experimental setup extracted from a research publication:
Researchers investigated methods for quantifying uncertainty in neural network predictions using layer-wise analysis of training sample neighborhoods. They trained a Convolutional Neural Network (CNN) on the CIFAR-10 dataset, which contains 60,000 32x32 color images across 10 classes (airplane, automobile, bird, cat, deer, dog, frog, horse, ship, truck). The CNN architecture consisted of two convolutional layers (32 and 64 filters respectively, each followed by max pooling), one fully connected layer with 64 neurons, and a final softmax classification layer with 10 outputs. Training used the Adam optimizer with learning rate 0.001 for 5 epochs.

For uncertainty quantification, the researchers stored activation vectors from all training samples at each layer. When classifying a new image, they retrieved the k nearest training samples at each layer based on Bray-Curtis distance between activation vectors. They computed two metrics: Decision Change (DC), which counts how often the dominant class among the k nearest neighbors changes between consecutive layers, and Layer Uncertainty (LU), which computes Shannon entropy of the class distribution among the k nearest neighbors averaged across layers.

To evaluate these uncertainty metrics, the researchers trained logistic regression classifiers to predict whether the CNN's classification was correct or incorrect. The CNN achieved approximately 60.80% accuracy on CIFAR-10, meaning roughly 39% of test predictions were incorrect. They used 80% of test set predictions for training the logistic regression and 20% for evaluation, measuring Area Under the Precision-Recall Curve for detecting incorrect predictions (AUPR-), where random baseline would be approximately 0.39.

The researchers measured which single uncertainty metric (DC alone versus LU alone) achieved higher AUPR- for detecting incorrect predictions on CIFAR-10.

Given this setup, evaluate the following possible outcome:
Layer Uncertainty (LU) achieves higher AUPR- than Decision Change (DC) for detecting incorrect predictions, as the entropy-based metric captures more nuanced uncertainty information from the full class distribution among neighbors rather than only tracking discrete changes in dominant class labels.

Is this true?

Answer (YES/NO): YES